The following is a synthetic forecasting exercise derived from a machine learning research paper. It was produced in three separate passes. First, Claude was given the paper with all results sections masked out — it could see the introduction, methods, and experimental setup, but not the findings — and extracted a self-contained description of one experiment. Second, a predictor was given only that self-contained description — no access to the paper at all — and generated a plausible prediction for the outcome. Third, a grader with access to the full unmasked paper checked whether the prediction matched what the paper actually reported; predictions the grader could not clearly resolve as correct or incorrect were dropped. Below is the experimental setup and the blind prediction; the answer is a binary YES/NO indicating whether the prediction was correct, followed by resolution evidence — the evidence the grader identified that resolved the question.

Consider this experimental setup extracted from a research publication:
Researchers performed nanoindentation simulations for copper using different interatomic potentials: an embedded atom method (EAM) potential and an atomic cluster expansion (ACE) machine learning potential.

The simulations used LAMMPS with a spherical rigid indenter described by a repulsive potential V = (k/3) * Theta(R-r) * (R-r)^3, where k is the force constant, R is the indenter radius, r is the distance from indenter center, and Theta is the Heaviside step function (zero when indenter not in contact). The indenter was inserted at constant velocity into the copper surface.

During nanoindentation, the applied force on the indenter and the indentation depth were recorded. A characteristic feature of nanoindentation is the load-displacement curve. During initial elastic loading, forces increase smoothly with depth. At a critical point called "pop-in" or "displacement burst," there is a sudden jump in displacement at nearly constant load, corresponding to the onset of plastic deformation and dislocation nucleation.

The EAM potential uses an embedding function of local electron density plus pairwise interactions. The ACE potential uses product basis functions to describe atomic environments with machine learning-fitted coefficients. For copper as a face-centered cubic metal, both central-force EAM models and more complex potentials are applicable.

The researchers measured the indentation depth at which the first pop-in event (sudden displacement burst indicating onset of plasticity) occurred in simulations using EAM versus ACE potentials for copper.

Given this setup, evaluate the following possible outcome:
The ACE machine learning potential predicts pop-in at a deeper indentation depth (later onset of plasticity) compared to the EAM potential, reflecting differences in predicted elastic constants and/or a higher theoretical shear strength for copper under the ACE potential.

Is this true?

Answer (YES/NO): YES